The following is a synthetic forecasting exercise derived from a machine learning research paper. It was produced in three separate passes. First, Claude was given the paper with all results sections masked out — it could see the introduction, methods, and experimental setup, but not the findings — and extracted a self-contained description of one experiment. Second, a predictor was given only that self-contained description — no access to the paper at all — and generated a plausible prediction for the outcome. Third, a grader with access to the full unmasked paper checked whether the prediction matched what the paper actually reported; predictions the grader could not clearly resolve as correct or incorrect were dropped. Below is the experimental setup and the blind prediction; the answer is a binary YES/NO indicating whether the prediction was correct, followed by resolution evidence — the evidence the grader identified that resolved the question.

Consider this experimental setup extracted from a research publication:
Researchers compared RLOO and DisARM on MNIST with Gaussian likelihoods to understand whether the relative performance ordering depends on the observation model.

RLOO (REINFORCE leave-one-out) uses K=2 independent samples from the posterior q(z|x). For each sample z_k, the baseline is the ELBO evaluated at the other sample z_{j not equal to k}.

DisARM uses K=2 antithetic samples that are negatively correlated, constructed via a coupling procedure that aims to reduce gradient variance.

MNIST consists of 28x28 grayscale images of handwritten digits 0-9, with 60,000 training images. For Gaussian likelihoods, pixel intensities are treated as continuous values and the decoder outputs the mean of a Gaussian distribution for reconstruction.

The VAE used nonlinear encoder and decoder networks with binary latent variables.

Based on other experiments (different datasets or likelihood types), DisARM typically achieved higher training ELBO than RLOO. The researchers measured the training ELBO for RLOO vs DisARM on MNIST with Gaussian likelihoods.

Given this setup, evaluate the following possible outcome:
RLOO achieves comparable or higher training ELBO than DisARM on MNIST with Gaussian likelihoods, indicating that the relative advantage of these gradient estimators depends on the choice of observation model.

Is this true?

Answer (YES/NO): YES